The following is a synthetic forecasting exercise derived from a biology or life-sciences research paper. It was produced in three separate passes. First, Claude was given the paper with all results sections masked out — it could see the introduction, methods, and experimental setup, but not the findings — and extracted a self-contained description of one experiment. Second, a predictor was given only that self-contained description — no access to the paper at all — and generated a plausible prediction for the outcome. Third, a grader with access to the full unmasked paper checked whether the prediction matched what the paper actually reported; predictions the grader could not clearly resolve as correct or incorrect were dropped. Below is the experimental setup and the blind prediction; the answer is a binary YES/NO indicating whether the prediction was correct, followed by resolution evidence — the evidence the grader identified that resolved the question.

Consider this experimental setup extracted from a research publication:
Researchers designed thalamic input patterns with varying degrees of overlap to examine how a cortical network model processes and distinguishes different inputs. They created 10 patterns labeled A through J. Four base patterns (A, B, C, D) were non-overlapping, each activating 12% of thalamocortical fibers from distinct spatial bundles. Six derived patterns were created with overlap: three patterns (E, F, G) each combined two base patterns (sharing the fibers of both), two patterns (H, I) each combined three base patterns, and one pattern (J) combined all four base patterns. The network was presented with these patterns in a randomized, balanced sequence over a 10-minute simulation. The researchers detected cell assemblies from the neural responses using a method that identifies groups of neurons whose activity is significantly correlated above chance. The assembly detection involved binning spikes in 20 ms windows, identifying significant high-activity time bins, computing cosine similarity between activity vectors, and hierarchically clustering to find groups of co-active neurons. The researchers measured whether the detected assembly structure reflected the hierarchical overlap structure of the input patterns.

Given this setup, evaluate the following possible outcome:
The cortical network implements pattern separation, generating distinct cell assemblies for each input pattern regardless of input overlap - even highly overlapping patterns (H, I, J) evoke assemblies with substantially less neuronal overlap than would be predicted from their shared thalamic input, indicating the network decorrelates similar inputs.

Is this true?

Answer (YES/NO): NO